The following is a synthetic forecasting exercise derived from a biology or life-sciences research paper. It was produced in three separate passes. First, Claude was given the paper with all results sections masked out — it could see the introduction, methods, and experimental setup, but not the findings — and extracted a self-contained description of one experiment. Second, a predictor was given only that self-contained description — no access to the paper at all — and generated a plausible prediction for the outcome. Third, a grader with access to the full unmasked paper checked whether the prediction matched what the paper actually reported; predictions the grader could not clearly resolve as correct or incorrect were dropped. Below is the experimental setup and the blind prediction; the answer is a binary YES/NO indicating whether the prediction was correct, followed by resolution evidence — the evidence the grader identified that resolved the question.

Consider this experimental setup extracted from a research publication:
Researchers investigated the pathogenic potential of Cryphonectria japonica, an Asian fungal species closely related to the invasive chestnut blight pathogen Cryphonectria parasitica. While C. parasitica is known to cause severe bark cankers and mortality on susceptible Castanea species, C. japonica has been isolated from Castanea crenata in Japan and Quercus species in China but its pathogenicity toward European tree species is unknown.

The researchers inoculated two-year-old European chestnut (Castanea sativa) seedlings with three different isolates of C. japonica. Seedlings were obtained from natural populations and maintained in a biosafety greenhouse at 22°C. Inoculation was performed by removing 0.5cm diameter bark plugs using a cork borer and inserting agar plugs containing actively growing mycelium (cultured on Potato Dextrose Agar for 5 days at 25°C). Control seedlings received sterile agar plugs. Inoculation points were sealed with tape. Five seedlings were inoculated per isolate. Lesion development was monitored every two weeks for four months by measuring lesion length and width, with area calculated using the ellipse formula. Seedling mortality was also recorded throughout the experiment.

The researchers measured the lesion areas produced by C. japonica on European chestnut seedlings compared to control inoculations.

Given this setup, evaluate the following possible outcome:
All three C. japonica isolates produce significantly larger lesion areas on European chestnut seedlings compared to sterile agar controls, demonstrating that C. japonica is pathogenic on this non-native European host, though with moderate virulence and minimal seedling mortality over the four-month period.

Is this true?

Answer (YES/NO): NO